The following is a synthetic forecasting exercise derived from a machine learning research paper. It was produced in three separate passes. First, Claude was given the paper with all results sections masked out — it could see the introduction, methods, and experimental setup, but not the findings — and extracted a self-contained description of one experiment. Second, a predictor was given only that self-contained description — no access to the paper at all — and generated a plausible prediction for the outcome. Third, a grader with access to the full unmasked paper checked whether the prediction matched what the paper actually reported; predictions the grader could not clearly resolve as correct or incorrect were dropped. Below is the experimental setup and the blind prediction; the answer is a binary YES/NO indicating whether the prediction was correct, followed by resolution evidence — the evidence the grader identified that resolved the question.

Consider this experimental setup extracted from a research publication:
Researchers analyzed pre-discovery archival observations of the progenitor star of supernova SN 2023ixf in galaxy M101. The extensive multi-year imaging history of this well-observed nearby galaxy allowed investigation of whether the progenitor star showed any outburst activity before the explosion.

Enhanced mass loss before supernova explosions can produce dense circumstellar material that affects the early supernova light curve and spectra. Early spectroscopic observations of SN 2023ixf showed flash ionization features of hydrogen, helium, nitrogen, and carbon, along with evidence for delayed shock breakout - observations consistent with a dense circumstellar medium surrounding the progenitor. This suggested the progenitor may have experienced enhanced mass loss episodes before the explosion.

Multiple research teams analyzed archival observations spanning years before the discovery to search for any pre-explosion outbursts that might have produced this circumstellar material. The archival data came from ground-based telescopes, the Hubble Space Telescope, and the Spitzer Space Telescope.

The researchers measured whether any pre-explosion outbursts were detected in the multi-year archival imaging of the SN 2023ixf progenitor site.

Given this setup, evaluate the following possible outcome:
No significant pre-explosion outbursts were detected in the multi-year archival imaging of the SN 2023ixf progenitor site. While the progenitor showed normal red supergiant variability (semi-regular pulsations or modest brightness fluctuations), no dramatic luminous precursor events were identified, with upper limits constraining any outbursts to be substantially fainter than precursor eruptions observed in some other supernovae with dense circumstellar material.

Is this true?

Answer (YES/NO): YES